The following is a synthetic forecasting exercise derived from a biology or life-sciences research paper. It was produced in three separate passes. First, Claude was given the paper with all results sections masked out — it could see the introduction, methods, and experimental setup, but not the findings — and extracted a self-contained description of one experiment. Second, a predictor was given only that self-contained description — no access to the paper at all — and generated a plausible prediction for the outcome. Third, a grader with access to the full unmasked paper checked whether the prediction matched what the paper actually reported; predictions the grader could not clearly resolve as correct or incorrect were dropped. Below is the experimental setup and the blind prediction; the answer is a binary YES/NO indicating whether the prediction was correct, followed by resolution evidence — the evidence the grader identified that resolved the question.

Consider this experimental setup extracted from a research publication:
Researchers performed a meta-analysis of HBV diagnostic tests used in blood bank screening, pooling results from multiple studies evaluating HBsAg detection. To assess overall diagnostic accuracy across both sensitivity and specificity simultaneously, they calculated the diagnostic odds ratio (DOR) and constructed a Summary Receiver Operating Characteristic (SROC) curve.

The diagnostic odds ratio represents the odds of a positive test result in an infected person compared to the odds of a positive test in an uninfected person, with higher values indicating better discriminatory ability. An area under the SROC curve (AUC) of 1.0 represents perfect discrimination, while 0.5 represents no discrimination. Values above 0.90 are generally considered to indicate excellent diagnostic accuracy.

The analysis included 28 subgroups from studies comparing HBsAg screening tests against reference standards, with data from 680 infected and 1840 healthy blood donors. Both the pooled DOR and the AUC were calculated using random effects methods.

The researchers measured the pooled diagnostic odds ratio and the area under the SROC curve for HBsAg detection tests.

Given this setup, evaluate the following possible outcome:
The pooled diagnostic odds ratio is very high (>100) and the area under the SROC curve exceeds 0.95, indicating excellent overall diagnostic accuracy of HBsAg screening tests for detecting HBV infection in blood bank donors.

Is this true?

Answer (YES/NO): YES